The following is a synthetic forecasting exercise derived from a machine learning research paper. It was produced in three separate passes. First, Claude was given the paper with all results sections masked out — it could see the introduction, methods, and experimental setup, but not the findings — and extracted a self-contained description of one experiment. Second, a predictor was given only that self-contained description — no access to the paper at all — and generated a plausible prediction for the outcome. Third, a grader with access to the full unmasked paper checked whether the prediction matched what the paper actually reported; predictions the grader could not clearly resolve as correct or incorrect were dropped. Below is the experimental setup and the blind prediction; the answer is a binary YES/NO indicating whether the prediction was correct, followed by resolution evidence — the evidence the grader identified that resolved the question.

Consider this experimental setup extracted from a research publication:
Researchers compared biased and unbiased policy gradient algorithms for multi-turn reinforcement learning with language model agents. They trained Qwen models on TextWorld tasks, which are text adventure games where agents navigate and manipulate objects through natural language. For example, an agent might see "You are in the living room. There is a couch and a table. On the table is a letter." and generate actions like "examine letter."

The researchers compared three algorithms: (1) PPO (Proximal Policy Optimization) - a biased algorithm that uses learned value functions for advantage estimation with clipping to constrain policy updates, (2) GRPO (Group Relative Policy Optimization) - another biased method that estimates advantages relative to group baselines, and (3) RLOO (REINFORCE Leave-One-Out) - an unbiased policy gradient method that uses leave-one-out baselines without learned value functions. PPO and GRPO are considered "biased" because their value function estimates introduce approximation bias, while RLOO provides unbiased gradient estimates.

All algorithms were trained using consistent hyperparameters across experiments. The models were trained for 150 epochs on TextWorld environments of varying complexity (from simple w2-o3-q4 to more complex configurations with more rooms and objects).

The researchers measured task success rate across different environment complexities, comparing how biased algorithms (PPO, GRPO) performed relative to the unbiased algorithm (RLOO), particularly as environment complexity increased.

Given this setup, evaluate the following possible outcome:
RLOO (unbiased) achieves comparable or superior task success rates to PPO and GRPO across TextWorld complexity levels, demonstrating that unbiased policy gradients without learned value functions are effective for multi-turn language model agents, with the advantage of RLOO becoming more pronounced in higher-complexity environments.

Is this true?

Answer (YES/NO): NO